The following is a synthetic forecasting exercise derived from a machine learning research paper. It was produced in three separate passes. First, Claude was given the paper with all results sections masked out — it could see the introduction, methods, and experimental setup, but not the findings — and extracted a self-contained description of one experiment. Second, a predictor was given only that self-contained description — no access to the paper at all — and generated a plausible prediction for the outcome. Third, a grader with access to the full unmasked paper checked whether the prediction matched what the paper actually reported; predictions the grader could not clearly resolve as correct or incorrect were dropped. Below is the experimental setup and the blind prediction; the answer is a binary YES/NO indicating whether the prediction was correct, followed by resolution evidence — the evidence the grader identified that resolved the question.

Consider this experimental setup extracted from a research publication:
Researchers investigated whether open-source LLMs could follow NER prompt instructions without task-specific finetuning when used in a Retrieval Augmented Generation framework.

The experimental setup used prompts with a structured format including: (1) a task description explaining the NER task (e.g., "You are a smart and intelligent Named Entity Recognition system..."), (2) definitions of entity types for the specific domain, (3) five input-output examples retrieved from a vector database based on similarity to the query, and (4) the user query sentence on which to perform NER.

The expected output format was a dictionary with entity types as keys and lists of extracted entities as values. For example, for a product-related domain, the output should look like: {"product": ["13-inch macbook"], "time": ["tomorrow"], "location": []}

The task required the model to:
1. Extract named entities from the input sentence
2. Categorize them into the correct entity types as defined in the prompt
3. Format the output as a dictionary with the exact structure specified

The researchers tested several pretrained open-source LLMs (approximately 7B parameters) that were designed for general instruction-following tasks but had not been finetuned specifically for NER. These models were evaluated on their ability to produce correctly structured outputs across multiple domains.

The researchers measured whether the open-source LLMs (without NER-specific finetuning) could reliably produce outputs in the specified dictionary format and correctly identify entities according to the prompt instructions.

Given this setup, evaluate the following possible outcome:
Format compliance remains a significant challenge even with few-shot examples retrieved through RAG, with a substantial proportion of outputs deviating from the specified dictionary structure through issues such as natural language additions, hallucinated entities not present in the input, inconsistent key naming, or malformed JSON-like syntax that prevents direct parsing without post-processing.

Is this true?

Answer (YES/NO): YES